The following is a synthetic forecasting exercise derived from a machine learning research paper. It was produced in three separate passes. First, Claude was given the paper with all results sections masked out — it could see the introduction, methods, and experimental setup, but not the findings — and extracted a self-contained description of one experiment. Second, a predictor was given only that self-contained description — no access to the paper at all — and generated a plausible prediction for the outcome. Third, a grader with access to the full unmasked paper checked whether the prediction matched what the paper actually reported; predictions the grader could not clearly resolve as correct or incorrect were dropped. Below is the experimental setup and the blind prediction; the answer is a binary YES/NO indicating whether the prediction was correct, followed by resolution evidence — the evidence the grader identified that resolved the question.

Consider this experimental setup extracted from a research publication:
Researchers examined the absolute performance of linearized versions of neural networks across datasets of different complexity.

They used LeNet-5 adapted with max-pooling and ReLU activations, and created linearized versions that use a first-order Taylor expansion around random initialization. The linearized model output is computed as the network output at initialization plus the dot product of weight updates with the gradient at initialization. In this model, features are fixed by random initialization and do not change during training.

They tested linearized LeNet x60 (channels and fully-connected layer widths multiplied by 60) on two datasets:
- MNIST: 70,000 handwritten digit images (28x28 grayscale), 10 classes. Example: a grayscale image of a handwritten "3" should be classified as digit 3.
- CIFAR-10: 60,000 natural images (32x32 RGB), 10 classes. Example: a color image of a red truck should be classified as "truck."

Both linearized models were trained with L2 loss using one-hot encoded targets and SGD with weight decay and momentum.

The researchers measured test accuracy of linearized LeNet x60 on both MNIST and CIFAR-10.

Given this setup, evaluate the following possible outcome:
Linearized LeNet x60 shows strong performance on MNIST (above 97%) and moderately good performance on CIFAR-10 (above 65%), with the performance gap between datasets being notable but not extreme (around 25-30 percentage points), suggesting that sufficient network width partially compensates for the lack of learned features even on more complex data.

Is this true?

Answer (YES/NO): NO